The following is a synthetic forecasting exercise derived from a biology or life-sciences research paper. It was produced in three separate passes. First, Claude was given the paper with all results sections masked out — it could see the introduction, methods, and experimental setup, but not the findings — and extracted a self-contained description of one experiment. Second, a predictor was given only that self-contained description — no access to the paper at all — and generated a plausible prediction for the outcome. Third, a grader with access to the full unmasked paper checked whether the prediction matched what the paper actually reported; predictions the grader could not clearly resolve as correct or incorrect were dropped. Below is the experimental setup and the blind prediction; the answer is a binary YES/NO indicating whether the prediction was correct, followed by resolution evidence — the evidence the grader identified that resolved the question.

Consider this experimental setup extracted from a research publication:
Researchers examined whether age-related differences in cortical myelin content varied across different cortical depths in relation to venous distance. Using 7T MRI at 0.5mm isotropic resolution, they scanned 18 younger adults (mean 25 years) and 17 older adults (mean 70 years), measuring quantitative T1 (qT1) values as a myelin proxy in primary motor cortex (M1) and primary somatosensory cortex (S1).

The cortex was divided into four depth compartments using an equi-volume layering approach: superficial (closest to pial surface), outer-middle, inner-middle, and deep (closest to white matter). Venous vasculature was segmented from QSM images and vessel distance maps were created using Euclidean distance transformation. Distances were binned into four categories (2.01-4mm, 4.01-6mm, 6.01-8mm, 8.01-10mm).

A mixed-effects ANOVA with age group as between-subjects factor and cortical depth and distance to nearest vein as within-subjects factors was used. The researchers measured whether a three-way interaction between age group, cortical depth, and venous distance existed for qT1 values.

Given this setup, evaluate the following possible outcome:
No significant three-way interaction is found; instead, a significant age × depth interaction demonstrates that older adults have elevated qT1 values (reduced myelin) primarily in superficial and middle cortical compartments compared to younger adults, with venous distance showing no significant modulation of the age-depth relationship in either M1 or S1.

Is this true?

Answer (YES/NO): NO